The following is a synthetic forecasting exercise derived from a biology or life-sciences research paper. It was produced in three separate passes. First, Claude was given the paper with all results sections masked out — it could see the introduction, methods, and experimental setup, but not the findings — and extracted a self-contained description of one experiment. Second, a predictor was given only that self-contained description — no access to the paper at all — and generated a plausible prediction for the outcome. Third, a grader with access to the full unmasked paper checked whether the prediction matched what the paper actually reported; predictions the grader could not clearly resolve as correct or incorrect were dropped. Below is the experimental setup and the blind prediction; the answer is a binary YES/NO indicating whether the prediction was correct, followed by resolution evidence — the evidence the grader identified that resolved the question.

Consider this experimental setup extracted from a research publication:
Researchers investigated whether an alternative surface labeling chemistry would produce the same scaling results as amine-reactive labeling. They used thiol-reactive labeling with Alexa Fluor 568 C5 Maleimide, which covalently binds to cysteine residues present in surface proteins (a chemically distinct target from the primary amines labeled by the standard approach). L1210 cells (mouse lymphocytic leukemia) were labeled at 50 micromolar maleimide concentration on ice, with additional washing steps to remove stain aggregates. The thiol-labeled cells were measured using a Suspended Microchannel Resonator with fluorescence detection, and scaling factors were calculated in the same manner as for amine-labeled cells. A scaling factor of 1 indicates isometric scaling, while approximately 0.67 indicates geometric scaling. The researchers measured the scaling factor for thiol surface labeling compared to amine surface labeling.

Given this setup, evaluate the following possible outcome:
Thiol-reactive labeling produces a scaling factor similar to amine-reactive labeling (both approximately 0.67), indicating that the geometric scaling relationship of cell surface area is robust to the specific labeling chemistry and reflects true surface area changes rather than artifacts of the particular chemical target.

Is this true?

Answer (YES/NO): NO